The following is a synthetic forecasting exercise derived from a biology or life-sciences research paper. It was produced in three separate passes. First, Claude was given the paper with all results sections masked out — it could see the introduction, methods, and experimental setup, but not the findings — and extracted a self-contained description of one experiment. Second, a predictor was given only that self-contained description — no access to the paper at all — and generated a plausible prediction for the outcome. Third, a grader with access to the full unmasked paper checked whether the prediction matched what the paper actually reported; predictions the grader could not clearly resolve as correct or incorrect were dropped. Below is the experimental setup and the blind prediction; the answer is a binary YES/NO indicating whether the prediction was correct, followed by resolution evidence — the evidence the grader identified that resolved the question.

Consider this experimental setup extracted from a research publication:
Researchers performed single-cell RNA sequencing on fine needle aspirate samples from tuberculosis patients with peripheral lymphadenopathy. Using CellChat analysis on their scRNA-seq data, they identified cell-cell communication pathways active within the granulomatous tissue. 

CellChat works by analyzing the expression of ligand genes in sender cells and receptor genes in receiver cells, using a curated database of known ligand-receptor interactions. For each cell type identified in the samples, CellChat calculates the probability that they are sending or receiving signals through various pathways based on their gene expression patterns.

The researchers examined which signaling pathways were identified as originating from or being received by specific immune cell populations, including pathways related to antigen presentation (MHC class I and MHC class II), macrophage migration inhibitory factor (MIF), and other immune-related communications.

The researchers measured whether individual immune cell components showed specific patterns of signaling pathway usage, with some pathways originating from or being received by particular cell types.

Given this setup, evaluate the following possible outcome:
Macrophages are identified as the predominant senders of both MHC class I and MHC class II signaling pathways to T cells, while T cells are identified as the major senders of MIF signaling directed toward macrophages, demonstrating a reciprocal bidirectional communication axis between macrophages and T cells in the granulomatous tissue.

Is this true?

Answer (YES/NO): NO